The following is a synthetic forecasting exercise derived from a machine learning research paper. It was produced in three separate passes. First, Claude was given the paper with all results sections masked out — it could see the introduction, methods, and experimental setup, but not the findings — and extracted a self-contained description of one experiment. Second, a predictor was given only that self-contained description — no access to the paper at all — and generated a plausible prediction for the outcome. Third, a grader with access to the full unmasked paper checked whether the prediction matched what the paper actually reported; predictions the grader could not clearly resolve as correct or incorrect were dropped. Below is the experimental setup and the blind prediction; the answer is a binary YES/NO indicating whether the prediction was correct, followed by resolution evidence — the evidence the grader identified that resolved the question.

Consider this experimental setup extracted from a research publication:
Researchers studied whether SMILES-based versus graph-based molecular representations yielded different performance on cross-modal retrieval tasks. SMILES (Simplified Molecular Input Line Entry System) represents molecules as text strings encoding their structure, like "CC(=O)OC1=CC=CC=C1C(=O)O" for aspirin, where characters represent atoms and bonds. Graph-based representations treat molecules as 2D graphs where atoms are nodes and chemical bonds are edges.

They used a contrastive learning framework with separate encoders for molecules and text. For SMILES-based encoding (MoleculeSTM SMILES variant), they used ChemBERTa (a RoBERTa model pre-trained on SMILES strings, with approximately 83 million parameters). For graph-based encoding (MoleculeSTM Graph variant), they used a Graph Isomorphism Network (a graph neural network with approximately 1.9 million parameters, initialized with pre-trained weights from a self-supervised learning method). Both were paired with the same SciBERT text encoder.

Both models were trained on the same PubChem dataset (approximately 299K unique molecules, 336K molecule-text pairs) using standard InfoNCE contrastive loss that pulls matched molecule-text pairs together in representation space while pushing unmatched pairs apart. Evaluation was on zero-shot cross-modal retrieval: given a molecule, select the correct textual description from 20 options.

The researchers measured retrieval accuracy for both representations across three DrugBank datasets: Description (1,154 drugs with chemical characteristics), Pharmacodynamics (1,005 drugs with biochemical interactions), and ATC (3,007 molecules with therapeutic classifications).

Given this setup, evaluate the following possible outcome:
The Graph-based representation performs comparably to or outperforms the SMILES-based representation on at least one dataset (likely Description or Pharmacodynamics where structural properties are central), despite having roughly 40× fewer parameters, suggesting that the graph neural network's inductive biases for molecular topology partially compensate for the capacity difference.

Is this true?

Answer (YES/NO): YES